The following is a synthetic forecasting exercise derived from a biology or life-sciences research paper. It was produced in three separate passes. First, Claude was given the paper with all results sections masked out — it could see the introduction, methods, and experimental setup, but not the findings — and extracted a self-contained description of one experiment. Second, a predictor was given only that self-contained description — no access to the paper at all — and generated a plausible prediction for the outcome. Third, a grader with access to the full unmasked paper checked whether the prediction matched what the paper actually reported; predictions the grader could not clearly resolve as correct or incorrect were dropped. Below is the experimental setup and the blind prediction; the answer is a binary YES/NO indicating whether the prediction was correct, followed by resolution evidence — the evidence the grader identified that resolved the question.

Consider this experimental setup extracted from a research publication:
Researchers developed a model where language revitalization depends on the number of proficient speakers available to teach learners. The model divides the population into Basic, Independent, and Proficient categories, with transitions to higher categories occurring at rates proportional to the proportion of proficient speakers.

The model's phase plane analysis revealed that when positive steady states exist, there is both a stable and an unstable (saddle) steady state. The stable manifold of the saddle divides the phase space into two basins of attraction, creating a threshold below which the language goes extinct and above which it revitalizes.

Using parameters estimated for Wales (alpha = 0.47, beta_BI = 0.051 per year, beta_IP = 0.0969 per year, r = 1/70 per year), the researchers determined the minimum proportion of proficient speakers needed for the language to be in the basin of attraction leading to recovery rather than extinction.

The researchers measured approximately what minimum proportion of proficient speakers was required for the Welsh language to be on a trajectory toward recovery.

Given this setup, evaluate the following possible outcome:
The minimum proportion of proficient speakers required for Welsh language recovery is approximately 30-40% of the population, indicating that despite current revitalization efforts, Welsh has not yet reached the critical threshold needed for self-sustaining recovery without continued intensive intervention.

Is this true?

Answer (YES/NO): NO